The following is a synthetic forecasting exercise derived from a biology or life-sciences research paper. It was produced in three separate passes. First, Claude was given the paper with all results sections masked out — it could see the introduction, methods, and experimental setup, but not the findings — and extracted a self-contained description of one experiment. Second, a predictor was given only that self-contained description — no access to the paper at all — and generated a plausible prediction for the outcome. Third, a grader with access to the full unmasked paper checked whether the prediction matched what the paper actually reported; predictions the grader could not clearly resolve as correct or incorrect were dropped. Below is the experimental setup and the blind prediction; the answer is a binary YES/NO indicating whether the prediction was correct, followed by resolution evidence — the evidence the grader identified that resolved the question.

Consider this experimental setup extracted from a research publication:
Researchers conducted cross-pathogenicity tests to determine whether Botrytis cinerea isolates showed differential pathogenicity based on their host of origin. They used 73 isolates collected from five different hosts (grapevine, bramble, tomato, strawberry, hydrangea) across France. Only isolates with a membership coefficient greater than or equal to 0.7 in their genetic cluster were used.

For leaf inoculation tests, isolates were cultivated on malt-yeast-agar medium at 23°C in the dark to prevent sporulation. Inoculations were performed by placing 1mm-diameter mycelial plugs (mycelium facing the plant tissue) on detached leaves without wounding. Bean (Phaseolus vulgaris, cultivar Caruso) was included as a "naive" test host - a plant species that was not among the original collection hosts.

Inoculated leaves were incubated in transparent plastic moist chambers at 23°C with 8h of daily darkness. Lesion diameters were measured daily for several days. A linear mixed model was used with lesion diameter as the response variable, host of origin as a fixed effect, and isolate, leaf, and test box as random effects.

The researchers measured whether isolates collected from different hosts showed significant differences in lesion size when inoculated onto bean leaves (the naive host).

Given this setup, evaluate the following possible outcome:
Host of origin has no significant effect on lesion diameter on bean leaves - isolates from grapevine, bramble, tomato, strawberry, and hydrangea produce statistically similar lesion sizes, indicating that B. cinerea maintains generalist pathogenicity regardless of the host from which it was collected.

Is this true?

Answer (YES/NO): YES